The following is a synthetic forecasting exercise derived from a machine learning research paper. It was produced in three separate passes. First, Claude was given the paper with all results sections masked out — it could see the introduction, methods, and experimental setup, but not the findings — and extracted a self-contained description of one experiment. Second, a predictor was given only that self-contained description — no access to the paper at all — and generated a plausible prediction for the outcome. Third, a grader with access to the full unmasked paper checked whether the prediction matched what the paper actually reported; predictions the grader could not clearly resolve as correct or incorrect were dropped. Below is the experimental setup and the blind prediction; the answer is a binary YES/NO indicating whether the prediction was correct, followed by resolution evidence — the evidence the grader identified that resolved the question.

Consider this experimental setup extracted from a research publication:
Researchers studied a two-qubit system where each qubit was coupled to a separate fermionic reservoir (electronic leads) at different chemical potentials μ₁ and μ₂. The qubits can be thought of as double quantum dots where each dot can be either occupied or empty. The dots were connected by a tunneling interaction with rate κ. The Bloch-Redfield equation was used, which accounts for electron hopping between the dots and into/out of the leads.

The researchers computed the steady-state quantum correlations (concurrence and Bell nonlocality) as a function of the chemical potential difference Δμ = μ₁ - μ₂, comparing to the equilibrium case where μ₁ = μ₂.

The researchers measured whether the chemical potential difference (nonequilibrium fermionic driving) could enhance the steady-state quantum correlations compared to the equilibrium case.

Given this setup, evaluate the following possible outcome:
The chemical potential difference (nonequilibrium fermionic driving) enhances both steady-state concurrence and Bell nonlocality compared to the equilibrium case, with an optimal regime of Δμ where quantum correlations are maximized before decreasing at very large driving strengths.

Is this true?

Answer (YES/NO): NO